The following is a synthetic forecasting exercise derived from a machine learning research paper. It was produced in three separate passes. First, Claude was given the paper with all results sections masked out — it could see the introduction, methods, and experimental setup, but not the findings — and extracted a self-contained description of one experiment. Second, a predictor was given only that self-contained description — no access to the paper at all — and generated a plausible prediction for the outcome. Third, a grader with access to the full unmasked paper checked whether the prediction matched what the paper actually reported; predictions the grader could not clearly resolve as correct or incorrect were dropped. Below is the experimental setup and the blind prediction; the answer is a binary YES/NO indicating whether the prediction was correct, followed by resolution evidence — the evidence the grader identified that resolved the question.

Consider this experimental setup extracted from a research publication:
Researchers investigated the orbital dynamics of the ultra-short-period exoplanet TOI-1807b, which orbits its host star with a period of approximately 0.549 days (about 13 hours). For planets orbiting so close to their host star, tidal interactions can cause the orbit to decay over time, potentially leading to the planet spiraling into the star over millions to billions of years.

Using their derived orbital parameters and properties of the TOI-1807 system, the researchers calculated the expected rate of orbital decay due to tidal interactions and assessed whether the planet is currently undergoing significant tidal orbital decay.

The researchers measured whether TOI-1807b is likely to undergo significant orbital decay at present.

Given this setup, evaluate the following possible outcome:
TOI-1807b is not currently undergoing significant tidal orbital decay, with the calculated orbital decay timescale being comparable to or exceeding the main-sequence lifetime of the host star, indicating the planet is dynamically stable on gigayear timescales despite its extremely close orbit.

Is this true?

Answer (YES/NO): NO